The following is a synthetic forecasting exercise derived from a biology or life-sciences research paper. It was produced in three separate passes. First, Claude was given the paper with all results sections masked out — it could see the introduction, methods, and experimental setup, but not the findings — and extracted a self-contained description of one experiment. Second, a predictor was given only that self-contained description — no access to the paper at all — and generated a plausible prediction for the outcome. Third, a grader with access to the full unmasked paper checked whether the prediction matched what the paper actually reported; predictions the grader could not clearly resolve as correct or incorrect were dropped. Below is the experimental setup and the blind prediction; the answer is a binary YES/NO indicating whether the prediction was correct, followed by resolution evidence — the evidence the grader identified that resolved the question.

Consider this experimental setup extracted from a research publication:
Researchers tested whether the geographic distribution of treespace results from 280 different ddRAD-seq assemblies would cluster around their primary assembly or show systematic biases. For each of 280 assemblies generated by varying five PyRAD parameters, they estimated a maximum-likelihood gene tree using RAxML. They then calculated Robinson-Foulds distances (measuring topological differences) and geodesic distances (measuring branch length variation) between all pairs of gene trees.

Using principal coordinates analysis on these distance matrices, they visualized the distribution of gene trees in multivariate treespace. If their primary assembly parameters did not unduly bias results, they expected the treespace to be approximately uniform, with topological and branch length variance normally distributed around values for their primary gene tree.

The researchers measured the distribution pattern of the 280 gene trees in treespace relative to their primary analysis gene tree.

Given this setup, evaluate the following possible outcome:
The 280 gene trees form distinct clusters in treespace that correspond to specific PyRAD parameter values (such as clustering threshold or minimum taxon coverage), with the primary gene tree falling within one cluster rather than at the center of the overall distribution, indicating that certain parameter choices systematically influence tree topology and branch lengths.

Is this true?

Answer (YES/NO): NO